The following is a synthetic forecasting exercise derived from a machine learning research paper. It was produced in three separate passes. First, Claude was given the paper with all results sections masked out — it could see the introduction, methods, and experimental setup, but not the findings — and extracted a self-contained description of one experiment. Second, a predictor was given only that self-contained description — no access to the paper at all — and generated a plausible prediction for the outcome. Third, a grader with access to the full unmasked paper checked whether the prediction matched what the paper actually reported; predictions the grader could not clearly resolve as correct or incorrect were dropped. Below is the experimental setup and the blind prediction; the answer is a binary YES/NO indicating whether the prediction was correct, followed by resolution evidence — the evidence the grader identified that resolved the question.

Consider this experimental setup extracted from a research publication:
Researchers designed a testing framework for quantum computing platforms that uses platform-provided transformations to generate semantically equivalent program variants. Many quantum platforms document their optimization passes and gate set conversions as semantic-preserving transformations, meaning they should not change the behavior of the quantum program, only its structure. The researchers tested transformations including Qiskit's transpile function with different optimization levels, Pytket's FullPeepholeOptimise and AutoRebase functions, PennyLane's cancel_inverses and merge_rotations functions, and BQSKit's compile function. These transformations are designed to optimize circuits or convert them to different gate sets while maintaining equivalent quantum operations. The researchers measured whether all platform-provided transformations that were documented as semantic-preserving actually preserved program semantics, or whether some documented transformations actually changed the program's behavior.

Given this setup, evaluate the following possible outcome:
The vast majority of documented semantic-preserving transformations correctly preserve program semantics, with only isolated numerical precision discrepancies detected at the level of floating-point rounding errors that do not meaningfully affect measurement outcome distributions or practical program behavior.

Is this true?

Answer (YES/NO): NO